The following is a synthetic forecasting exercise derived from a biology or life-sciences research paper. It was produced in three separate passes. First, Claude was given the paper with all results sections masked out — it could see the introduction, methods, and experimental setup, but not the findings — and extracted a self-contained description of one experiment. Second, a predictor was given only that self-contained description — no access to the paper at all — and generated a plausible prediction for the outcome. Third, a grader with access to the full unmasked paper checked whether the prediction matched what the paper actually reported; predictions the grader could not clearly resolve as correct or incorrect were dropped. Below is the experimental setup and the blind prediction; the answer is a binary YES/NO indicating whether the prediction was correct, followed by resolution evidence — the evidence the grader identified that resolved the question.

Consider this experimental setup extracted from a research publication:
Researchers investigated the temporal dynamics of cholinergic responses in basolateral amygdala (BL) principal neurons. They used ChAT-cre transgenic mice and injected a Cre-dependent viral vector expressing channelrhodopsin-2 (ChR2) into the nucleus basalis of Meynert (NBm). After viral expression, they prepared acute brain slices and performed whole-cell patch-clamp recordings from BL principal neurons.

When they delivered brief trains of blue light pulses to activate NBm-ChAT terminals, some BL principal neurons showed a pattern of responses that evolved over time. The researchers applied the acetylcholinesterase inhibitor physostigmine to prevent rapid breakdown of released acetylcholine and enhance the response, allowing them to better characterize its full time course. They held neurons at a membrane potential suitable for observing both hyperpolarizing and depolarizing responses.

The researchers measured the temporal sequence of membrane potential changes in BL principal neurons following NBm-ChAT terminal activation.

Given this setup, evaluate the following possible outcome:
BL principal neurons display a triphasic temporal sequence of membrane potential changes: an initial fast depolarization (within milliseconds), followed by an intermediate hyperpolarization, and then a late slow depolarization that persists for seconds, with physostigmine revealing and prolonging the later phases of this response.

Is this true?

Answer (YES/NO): NO